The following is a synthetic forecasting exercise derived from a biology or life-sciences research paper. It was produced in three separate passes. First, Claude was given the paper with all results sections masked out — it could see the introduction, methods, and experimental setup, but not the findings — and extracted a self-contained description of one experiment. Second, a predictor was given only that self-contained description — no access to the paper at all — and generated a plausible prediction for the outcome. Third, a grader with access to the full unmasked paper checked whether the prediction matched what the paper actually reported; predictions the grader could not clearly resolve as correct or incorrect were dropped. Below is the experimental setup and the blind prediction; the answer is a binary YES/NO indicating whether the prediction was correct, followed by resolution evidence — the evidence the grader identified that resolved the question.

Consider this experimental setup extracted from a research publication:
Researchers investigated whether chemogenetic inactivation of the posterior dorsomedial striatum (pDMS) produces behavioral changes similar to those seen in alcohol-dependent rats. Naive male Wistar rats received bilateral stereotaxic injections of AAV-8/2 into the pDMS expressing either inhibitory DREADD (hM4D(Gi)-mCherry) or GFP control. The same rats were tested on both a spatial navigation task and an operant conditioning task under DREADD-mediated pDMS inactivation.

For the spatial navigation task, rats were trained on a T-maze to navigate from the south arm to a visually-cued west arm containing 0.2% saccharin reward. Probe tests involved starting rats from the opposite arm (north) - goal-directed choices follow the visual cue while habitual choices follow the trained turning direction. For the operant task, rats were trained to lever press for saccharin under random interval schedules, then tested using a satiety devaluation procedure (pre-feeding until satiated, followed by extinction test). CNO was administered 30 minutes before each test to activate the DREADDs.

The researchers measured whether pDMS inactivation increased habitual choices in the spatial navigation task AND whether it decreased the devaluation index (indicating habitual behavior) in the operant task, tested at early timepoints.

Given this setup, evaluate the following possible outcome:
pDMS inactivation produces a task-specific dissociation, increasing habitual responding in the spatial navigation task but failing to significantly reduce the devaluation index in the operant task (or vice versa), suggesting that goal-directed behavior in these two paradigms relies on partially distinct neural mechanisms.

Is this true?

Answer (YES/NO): NO